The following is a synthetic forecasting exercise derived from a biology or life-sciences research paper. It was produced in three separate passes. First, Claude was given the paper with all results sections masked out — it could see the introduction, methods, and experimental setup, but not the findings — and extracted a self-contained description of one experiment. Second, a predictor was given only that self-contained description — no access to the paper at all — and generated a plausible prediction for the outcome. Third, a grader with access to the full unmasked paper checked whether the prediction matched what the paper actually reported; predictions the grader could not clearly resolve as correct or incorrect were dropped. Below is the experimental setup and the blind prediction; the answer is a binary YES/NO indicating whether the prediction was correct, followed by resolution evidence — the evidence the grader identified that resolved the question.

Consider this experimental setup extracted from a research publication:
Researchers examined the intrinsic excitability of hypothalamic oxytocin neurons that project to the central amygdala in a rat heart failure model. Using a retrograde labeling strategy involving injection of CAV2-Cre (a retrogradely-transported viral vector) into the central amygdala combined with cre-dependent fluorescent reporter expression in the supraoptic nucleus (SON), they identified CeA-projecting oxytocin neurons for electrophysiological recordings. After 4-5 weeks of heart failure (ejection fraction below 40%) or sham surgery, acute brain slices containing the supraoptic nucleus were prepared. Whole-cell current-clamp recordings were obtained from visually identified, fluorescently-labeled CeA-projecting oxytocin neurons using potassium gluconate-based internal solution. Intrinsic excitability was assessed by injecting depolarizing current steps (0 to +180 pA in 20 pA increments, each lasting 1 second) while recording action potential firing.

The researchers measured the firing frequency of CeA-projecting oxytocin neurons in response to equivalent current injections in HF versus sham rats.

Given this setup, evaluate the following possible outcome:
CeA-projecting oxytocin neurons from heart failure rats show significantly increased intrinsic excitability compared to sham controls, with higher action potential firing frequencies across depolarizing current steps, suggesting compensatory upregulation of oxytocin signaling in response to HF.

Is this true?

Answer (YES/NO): NO